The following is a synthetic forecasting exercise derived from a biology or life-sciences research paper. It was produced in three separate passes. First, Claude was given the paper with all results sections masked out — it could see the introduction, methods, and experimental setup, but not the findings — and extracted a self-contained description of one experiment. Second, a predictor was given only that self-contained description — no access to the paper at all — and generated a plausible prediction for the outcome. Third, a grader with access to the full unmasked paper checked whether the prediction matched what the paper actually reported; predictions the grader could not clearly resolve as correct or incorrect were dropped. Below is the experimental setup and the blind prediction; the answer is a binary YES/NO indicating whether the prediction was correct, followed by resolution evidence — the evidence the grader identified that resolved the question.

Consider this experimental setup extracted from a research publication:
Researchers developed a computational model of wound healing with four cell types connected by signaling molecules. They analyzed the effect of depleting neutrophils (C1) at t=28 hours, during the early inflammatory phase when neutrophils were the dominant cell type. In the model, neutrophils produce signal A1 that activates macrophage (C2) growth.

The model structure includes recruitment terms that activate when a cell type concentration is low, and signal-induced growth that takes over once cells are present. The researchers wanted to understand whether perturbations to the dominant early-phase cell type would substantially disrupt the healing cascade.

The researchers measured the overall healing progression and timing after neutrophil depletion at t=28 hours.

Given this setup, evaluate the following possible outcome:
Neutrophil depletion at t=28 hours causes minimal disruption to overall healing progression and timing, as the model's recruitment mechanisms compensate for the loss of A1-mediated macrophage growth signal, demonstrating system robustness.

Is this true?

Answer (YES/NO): YES